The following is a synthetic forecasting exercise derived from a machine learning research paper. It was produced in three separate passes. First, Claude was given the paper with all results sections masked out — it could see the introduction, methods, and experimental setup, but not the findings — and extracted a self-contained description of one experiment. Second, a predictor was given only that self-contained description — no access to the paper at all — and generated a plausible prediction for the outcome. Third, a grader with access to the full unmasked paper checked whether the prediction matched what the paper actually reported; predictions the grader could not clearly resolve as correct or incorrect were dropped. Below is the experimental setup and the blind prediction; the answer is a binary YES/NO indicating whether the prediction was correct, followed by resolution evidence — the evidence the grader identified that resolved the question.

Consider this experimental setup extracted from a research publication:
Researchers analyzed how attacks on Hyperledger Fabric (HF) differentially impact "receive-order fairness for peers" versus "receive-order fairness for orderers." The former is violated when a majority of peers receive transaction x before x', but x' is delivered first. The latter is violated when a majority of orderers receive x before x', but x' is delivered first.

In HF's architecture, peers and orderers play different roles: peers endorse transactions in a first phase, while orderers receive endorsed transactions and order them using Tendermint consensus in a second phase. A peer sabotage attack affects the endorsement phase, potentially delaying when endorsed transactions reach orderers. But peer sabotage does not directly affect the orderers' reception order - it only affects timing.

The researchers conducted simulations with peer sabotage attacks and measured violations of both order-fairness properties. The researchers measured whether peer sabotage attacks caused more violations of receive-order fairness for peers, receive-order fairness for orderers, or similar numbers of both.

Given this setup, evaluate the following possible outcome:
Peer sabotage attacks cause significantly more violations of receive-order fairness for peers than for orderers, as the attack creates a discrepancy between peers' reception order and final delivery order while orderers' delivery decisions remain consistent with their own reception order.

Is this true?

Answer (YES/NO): YES